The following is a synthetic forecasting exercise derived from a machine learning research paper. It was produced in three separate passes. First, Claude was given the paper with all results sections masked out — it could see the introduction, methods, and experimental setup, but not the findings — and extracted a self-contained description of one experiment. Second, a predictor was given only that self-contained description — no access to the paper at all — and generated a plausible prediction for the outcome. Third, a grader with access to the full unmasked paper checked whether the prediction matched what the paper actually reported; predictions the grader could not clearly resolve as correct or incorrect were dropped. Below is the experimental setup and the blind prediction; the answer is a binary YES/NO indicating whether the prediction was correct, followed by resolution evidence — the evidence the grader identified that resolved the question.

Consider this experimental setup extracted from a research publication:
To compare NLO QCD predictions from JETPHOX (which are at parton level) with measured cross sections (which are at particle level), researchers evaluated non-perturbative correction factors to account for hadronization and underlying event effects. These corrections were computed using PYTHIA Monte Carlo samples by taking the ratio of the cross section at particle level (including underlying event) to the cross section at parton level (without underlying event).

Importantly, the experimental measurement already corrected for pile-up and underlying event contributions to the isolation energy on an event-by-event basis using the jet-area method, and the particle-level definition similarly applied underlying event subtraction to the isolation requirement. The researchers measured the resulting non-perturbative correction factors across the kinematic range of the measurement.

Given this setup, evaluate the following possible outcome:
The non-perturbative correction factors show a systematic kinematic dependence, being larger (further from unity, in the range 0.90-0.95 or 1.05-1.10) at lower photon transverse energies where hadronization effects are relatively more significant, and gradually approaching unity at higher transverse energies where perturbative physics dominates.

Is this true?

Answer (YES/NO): NO